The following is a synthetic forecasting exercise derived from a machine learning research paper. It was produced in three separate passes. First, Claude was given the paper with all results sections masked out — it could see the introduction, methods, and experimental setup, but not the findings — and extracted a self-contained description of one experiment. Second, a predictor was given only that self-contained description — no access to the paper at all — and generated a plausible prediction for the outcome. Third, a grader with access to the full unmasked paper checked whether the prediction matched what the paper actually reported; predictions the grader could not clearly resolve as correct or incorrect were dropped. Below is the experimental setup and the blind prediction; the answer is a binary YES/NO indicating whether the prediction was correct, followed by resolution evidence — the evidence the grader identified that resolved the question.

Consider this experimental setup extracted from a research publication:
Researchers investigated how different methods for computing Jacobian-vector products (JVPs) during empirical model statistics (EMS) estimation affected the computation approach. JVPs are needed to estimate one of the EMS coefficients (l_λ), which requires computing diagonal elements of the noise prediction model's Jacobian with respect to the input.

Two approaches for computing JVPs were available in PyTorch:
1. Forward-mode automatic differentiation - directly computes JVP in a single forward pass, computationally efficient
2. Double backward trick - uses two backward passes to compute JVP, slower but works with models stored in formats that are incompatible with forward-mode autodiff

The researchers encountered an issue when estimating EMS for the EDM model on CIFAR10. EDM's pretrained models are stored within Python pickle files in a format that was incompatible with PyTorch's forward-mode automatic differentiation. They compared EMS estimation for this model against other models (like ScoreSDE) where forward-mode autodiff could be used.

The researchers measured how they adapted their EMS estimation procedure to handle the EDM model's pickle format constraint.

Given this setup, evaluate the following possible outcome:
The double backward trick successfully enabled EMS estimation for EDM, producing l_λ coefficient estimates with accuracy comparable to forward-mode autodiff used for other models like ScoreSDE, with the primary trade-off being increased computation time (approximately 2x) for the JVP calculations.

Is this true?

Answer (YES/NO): NO